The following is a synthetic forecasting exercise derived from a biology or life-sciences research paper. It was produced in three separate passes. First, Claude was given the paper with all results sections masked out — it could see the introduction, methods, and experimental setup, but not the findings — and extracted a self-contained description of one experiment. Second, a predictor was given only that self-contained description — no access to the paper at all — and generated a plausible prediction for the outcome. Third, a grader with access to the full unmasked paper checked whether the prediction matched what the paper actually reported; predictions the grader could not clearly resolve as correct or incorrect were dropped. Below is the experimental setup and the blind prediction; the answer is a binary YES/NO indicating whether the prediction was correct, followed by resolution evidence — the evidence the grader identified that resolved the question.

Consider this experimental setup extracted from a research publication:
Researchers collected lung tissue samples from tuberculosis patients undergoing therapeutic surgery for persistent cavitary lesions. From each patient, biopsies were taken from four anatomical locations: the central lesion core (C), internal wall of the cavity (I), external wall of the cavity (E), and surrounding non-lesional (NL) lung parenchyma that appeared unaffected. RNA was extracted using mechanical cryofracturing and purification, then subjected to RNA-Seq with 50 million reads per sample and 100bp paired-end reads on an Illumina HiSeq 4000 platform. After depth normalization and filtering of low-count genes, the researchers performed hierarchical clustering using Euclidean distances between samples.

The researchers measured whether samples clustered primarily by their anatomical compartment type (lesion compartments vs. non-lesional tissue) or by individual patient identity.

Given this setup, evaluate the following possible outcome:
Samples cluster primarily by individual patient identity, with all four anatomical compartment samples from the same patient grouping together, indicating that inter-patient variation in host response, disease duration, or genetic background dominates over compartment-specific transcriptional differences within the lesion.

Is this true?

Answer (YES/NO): NO